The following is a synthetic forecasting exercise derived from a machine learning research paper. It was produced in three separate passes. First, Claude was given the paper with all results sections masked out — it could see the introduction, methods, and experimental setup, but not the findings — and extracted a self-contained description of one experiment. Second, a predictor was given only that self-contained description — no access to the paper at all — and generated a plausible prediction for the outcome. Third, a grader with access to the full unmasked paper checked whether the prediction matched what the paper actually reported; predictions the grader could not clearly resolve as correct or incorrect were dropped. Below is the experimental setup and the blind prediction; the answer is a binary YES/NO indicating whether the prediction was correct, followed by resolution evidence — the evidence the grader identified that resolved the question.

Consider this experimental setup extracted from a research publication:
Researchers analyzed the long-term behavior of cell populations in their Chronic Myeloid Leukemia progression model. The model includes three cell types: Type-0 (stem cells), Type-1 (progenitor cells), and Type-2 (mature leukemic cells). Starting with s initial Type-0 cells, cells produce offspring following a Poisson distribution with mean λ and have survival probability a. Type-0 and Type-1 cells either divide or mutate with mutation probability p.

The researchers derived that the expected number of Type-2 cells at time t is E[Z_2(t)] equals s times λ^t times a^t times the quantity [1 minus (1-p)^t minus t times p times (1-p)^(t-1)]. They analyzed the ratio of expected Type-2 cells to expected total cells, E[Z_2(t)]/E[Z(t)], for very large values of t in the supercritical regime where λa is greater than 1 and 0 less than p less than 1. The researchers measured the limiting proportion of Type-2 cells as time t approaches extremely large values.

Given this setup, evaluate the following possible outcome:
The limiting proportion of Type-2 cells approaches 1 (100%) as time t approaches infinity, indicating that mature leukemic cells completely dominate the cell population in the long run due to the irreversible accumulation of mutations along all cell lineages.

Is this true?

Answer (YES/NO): YES